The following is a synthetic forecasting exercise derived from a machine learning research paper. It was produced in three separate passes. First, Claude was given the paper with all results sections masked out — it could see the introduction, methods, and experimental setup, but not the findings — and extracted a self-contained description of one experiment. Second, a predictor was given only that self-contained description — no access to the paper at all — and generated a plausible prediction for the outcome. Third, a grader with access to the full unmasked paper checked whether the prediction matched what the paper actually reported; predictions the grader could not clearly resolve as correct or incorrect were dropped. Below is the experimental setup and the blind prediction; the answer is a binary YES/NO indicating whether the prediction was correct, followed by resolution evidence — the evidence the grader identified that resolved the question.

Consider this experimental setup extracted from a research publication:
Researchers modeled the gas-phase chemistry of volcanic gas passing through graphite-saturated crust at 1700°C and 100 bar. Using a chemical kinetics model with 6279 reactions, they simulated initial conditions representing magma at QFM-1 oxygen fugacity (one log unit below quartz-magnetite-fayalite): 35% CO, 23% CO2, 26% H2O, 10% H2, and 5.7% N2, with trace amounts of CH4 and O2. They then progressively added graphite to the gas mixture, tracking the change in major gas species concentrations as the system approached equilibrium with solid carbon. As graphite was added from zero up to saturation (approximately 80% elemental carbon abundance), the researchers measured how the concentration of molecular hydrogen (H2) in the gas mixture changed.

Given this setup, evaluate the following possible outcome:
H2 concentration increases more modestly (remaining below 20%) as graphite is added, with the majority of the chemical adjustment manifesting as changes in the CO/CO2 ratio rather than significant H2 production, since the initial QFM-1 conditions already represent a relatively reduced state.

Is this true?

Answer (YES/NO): NO